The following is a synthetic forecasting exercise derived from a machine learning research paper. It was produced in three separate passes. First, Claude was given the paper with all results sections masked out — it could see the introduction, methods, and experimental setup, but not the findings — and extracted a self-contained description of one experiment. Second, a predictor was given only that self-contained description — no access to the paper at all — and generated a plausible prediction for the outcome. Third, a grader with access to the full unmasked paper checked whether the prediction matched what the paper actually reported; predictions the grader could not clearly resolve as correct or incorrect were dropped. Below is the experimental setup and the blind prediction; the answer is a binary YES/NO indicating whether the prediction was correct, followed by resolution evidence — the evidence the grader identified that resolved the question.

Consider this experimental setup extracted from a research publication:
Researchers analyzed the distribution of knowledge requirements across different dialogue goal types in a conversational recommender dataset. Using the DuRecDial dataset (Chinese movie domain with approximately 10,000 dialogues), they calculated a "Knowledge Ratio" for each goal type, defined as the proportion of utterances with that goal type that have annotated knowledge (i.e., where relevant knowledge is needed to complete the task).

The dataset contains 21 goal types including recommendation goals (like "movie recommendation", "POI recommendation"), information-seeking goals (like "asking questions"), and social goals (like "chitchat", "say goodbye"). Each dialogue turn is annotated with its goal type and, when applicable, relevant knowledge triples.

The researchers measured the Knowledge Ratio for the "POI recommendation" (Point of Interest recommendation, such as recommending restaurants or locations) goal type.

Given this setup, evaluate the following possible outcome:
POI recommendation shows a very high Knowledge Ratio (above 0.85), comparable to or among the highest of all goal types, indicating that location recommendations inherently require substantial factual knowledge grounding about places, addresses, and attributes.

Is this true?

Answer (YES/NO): NO